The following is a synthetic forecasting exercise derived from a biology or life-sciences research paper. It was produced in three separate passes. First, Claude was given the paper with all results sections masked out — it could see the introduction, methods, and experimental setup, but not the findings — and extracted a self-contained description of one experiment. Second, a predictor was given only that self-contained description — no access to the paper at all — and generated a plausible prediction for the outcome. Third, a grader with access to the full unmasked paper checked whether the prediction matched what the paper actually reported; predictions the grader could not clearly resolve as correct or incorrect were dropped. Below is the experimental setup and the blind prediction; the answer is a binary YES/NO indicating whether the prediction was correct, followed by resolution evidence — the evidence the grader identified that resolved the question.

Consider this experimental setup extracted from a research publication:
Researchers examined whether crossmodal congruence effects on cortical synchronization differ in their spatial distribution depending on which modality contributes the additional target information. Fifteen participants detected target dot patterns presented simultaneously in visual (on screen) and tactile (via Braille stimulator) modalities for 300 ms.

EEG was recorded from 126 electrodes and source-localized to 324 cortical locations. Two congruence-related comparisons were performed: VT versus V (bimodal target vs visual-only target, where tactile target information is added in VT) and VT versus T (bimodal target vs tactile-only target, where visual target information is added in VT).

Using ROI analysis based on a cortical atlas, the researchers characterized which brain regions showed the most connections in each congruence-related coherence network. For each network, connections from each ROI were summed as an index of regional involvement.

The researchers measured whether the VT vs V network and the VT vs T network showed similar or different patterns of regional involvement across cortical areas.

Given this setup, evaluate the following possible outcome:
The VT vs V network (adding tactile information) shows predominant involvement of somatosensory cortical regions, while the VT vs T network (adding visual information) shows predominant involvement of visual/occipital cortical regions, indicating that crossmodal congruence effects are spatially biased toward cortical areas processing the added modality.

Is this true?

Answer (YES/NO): NO